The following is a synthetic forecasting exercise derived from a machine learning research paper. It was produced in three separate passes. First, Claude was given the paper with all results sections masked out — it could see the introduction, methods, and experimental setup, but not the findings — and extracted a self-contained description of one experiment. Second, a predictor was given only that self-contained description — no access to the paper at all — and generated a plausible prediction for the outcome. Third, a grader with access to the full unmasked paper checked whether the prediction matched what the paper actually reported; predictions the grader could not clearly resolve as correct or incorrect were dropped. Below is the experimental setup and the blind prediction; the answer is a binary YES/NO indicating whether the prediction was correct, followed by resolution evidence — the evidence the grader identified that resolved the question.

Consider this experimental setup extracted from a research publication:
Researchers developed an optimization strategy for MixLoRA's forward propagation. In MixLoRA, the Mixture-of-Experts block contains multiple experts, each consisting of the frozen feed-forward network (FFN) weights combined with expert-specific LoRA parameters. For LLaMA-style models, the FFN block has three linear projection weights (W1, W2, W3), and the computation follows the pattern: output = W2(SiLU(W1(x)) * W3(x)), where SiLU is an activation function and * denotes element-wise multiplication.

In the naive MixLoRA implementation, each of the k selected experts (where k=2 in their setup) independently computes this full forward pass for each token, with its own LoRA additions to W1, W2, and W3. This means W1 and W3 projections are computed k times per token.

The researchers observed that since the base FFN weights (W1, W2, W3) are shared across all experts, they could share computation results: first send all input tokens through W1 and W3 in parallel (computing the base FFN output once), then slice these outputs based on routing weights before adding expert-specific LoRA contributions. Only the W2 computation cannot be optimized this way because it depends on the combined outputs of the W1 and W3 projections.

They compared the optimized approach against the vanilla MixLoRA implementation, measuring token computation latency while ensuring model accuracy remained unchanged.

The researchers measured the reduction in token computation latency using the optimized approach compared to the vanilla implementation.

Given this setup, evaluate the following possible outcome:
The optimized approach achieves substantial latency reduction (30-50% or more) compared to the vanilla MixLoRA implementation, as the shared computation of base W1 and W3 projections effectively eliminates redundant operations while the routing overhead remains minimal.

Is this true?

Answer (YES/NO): YES